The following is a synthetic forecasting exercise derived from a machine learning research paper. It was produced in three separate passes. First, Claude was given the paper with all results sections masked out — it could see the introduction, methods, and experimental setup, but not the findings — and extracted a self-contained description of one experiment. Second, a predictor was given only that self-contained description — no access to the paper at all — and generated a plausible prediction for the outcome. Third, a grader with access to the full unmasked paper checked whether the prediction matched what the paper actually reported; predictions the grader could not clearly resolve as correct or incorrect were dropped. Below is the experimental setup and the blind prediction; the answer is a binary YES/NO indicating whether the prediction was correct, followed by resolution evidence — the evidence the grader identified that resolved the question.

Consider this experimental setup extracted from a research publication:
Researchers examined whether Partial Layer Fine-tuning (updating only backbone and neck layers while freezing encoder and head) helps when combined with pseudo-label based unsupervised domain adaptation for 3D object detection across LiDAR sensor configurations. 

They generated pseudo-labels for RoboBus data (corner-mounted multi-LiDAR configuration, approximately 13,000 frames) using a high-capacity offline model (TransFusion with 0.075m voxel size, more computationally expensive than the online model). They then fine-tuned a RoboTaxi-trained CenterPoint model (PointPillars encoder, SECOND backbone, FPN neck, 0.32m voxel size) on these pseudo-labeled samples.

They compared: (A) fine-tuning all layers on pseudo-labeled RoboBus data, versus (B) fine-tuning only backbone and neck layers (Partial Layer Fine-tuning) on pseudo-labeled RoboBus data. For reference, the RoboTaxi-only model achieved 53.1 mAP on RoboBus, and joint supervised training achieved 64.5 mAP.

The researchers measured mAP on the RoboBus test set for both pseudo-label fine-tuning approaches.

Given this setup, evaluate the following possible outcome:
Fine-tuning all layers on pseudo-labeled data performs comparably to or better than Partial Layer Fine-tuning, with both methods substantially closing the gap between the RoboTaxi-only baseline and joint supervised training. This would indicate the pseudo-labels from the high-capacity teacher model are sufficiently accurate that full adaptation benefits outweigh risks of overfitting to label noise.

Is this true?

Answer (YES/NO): NO